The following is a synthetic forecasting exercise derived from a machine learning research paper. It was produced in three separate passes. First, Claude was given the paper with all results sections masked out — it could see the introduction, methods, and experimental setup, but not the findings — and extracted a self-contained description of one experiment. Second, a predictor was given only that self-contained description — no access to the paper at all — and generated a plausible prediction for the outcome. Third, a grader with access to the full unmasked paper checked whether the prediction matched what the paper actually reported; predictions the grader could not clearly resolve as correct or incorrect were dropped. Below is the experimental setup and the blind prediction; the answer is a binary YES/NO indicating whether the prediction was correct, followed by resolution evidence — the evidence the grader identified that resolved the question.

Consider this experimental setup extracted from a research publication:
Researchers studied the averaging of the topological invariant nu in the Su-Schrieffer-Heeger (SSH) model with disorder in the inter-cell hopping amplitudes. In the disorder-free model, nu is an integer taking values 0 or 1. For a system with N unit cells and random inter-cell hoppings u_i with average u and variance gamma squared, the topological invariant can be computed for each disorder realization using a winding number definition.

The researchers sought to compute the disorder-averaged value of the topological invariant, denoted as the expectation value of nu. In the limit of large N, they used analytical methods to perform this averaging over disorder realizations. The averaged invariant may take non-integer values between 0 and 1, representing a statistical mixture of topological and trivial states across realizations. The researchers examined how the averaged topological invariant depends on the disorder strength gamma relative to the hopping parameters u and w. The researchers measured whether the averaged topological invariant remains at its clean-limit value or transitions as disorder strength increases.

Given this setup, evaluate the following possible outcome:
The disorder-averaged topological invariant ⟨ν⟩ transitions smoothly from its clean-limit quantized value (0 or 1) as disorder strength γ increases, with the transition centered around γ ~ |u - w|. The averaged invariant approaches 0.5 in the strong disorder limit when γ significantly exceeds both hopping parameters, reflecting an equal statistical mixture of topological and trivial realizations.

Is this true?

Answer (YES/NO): NO